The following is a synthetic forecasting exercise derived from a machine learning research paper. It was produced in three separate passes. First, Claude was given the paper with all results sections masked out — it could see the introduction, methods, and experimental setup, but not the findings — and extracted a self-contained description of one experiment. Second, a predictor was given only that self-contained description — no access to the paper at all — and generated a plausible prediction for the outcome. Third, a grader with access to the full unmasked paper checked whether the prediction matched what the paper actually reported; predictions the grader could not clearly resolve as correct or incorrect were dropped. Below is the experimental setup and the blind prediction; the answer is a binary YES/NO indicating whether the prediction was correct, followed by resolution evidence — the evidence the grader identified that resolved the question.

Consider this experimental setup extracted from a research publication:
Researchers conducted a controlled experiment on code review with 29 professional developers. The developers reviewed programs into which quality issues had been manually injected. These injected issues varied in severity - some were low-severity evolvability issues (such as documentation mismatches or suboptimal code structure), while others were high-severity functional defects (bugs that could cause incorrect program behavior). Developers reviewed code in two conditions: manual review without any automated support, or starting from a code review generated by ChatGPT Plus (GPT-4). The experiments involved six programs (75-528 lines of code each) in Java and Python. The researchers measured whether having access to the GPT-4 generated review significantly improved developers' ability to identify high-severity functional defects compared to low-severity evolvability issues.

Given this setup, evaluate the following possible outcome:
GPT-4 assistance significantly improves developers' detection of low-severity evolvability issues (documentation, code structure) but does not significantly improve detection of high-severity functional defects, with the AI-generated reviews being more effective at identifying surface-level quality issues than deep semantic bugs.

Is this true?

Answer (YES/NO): YES